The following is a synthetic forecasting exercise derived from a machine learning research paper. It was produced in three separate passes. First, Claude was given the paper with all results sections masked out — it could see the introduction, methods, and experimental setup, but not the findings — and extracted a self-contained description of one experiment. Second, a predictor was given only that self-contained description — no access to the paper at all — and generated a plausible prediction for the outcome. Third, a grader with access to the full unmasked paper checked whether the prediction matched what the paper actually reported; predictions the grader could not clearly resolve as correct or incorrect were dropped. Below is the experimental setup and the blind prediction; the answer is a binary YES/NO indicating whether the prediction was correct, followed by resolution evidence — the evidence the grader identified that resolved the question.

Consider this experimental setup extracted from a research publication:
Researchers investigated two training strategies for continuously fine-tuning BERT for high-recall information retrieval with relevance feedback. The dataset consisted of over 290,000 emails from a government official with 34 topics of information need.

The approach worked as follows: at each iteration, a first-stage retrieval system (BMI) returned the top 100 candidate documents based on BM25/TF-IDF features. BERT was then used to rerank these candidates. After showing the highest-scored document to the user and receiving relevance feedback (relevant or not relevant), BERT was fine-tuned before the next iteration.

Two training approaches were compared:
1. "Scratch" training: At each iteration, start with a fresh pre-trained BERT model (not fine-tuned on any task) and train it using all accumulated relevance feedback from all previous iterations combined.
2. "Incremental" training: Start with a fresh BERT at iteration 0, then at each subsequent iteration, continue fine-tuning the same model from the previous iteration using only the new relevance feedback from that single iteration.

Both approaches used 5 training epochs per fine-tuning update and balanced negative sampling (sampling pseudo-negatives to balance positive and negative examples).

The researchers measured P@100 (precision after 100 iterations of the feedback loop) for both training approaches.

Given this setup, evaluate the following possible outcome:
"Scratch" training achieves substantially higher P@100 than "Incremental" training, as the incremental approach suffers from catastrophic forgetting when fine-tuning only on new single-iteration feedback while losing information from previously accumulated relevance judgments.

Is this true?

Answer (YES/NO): YES